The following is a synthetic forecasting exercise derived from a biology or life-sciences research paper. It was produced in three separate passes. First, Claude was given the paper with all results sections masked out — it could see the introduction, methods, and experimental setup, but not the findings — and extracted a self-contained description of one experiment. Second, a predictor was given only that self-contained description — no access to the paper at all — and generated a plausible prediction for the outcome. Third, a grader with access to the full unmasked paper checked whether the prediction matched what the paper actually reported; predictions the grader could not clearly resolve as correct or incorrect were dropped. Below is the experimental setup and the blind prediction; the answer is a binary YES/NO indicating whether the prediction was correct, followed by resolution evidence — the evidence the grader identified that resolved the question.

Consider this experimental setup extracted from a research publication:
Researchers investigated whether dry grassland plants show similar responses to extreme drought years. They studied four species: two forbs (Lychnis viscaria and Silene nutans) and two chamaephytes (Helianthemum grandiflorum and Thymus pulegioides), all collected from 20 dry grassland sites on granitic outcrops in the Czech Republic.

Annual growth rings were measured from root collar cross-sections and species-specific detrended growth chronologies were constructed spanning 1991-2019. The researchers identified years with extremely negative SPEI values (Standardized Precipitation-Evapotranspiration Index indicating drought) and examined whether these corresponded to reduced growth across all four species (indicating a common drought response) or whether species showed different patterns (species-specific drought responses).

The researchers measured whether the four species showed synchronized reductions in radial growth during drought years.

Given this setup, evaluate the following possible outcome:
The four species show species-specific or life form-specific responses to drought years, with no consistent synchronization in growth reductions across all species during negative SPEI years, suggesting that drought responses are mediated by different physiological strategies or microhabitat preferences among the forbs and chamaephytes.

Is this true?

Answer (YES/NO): YES